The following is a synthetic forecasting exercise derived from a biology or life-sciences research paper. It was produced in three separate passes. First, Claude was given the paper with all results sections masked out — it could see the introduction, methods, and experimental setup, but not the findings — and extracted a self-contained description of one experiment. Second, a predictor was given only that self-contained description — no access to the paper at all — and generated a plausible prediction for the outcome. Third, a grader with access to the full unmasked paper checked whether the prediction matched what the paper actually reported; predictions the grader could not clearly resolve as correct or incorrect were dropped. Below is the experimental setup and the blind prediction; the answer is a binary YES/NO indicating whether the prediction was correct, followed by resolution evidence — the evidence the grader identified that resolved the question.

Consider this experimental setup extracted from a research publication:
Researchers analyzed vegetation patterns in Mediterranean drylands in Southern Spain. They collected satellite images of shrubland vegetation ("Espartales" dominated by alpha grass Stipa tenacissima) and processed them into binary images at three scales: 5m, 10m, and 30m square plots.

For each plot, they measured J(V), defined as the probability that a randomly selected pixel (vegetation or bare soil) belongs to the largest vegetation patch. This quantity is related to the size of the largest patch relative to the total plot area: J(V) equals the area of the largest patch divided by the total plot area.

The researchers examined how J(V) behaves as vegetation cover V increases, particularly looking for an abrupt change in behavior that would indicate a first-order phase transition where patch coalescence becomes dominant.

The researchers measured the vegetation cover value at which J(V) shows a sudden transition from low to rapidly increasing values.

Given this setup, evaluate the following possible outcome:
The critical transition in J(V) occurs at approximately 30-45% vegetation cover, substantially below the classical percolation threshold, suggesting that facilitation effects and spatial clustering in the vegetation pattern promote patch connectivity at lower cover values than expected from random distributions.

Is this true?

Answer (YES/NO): YES